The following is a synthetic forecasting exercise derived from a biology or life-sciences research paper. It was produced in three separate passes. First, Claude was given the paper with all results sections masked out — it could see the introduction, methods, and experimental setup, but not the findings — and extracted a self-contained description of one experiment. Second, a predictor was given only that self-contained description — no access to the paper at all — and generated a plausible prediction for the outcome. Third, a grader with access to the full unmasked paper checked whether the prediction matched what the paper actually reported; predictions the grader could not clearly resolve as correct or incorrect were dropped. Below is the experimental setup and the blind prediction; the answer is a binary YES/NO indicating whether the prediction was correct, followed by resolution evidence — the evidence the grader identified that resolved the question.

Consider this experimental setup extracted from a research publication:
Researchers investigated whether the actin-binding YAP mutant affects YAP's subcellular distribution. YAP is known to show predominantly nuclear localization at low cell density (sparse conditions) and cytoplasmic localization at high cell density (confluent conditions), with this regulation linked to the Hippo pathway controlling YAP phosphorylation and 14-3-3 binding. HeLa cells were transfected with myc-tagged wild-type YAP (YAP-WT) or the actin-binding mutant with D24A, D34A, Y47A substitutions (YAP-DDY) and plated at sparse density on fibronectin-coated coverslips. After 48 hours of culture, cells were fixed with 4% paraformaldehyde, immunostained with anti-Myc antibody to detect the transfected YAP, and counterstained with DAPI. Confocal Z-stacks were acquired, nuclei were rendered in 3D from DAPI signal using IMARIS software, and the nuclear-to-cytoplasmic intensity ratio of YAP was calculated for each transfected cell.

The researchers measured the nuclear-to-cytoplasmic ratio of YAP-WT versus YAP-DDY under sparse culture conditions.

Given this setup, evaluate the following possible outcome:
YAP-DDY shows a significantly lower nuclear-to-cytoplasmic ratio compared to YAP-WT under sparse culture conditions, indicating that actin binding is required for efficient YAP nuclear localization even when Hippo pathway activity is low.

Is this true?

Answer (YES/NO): YES